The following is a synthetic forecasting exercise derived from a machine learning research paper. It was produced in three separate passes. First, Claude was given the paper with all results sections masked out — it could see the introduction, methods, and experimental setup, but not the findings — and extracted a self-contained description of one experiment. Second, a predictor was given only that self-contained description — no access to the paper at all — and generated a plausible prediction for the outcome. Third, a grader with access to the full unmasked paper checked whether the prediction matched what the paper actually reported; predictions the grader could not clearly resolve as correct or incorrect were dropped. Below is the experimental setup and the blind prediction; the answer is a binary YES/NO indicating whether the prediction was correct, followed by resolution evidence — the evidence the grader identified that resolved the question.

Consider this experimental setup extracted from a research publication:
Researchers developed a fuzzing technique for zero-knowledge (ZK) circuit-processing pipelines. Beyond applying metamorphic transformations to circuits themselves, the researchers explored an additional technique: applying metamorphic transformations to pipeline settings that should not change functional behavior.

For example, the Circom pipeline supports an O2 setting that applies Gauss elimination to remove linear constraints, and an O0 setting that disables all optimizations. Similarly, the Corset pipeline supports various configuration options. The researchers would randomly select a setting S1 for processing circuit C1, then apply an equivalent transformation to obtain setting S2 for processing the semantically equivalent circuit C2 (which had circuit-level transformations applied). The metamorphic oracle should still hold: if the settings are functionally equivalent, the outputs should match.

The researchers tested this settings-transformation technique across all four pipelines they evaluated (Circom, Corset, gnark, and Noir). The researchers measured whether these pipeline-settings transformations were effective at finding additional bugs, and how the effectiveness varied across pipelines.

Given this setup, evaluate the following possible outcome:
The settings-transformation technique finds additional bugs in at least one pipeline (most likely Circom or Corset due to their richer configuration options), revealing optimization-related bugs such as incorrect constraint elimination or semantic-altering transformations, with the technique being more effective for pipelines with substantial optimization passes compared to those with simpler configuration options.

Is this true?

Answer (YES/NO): NO